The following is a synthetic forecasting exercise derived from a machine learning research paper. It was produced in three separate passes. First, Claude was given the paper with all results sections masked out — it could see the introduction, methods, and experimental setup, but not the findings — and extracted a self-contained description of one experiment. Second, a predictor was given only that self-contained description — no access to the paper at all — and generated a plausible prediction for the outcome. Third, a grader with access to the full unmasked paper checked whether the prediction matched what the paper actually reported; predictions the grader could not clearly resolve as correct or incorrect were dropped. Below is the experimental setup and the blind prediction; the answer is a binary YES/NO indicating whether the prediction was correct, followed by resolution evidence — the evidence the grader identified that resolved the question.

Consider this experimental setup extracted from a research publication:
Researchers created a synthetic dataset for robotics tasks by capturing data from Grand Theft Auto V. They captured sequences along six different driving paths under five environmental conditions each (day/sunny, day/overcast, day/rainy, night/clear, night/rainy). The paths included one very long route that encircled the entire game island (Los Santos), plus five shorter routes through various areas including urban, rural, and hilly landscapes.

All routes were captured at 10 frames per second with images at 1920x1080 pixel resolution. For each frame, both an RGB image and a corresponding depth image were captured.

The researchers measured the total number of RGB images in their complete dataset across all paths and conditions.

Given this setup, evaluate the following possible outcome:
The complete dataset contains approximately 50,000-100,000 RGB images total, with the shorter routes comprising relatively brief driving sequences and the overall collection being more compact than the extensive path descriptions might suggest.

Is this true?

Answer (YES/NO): NO